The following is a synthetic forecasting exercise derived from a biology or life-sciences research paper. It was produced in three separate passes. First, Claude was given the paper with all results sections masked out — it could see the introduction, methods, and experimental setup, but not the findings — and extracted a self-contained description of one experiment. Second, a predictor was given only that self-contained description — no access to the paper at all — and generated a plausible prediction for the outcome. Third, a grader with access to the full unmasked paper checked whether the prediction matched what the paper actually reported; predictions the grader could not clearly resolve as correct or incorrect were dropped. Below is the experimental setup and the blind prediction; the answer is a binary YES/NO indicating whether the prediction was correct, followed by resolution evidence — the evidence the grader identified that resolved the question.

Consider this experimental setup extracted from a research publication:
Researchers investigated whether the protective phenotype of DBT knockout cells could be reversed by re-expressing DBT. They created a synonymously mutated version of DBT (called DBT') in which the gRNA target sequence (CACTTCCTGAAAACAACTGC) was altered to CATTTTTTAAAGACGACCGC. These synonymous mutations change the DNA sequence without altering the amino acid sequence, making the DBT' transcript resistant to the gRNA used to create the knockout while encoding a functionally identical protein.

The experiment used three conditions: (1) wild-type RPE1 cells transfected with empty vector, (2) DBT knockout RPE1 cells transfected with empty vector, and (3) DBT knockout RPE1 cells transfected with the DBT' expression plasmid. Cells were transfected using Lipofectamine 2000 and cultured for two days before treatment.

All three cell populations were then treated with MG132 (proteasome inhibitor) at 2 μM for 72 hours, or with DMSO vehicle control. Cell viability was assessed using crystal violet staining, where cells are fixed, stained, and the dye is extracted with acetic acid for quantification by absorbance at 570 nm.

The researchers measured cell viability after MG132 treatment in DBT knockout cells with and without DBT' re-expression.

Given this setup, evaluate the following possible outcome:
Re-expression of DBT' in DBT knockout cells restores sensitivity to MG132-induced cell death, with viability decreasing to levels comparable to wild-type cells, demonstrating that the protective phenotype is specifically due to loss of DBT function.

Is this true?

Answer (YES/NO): YES